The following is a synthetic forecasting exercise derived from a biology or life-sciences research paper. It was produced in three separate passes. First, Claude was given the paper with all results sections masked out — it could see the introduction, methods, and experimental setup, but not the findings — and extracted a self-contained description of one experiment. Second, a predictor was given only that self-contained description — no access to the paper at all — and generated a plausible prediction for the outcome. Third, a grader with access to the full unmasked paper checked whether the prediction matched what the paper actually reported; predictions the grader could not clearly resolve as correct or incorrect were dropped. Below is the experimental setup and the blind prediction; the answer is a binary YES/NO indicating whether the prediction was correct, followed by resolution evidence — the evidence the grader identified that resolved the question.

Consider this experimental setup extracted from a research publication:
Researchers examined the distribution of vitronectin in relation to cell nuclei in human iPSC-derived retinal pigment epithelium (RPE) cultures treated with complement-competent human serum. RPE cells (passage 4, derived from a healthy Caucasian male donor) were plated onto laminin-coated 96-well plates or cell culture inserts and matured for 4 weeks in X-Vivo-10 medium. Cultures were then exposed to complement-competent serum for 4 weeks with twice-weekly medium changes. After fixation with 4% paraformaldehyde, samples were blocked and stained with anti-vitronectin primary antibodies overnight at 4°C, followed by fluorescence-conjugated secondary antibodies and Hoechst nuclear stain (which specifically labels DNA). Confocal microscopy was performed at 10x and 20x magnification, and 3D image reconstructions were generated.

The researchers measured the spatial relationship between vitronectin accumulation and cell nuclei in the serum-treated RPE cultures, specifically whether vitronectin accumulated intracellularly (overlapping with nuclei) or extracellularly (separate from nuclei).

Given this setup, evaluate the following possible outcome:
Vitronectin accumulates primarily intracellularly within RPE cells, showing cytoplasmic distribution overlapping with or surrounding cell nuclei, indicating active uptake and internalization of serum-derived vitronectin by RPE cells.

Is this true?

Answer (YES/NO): NO